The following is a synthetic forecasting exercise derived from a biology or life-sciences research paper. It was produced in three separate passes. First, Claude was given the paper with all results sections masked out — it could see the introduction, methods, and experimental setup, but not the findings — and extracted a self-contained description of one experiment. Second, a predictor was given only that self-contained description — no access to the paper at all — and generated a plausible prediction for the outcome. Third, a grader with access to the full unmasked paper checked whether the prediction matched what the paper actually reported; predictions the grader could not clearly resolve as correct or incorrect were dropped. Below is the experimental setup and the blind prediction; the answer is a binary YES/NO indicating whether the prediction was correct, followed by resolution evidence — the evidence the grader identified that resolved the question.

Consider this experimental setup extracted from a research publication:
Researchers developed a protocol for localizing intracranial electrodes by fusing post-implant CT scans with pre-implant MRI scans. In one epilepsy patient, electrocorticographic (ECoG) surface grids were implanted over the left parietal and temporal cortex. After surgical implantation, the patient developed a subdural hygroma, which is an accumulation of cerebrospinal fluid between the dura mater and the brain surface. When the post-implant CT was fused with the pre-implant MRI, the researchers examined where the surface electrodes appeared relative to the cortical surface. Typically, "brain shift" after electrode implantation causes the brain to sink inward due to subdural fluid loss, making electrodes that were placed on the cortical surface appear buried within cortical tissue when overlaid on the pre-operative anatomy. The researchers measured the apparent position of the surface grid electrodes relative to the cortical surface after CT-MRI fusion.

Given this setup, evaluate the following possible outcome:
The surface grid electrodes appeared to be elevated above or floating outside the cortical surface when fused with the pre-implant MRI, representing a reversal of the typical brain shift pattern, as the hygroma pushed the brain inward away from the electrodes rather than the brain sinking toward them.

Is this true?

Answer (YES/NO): YES